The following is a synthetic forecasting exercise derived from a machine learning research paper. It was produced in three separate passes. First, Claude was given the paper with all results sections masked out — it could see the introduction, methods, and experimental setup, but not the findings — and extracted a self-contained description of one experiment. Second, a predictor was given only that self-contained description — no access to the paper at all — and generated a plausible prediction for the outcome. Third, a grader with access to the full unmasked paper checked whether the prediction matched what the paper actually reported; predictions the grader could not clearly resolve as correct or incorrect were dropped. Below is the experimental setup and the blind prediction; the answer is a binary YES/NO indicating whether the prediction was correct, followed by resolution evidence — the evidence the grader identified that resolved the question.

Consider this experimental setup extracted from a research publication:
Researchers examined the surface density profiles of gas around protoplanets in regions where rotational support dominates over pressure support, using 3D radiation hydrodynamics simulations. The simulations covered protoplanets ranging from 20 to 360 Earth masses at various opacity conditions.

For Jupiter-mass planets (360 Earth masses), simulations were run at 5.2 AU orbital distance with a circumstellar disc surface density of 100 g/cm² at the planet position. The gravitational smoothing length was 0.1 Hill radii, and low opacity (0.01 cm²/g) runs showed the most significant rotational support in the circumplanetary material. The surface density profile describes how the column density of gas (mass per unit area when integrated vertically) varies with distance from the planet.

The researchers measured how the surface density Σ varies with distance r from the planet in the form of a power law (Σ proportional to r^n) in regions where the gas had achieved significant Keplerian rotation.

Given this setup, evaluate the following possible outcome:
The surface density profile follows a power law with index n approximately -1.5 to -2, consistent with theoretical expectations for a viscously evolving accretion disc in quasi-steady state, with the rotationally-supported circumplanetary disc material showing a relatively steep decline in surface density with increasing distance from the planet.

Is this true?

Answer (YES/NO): NO